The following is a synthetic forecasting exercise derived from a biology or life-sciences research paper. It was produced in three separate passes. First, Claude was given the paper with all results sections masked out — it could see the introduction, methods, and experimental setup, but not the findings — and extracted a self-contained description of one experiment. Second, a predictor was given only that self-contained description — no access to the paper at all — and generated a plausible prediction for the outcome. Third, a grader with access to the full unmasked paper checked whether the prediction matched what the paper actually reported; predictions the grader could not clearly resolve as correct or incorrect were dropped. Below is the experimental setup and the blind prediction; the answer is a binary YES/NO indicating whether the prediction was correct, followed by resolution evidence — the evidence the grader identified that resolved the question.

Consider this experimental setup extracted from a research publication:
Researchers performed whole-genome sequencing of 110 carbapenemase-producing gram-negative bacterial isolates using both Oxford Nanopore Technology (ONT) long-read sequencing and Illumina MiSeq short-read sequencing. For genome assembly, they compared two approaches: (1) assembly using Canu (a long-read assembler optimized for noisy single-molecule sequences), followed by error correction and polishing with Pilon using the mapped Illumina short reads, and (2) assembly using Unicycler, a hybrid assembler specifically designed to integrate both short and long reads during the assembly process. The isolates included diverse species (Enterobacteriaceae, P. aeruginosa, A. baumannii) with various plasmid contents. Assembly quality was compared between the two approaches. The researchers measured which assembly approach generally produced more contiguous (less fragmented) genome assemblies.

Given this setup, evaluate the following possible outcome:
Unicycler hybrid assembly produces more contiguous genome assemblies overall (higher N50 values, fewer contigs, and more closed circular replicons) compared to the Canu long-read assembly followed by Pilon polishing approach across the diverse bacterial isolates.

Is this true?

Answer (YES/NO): NO